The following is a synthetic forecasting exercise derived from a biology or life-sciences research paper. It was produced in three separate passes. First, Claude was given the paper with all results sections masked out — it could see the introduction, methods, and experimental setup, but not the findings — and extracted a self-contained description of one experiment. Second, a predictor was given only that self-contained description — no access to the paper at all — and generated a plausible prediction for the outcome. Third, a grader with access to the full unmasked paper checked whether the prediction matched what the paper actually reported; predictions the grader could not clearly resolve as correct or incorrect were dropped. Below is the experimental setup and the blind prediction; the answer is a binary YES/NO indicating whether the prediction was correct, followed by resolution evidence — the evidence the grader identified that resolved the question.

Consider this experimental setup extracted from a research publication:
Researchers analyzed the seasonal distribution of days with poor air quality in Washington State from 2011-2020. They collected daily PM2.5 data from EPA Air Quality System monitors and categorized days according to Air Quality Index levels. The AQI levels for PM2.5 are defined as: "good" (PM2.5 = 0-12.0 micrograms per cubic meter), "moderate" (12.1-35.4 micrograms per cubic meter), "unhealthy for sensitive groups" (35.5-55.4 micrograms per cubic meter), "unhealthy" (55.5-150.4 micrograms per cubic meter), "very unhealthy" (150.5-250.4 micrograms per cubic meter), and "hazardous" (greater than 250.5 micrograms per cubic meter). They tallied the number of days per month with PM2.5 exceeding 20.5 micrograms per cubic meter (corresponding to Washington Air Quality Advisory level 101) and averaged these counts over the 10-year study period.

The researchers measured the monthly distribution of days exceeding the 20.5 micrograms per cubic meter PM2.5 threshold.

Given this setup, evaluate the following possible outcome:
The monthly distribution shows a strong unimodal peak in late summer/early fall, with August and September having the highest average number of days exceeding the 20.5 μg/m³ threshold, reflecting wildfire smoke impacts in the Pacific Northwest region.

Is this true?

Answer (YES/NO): NO